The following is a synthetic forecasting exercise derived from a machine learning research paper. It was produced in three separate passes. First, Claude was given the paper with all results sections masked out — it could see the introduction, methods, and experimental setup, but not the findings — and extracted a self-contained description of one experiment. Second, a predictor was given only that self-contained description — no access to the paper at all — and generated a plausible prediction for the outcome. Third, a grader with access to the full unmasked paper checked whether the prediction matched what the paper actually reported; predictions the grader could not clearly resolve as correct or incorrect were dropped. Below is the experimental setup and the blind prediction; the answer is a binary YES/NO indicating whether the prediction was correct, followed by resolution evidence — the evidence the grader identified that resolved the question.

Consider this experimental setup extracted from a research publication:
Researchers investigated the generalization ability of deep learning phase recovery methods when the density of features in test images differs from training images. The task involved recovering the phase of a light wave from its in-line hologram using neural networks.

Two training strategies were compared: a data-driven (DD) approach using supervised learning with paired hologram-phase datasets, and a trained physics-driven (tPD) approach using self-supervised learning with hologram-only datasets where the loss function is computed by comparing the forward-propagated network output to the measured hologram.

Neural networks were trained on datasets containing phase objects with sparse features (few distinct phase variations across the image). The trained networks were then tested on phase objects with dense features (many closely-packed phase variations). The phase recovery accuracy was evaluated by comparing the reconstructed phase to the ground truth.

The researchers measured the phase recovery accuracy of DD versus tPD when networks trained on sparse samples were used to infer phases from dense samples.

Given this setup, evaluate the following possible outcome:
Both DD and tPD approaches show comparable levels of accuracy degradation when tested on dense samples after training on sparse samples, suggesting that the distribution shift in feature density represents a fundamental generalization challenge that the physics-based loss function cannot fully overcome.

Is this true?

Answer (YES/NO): NO